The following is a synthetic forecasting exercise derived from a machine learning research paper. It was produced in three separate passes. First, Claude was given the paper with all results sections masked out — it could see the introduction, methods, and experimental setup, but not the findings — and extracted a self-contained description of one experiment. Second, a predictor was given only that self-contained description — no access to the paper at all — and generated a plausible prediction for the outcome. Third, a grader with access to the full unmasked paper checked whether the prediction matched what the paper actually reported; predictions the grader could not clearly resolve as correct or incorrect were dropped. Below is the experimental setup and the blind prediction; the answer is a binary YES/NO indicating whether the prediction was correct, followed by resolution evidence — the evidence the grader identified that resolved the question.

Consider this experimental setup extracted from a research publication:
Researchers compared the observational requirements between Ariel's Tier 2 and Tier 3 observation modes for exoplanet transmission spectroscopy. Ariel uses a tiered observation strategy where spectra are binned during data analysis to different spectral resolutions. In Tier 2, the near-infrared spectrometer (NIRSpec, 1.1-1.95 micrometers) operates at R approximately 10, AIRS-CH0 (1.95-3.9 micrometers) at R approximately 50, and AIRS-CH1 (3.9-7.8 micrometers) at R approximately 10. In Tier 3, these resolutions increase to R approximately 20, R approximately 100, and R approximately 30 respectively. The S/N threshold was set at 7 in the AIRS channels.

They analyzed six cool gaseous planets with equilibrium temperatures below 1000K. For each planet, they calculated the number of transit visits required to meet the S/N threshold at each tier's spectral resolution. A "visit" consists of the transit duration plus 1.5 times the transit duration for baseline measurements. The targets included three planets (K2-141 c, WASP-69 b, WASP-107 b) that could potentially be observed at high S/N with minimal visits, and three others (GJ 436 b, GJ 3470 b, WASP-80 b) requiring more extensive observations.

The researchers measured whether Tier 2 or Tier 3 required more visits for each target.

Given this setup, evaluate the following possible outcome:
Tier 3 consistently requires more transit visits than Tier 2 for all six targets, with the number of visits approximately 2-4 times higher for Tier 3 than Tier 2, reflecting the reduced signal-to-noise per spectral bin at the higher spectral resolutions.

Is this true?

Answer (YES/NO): NO